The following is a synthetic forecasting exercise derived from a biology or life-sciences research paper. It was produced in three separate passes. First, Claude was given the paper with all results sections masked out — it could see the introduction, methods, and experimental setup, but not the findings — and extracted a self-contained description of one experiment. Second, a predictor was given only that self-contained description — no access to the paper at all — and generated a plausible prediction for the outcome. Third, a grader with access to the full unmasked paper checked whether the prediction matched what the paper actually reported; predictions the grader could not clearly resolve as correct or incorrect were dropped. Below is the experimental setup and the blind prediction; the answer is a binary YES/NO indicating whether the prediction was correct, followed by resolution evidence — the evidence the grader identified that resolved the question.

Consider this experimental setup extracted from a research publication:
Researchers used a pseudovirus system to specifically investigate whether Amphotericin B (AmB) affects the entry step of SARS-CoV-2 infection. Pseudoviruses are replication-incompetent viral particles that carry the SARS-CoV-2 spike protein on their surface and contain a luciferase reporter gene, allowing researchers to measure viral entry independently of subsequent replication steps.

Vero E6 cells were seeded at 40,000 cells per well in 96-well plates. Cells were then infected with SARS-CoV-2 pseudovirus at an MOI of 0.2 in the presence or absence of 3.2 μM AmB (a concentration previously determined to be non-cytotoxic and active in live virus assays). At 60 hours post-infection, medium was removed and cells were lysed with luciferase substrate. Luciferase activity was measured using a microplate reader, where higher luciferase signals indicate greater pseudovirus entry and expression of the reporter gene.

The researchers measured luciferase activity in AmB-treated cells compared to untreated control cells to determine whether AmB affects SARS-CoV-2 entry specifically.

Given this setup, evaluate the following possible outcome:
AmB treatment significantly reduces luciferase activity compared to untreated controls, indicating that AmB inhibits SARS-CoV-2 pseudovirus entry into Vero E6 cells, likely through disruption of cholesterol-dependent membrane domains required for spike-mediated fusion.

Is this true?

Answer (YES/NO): NO